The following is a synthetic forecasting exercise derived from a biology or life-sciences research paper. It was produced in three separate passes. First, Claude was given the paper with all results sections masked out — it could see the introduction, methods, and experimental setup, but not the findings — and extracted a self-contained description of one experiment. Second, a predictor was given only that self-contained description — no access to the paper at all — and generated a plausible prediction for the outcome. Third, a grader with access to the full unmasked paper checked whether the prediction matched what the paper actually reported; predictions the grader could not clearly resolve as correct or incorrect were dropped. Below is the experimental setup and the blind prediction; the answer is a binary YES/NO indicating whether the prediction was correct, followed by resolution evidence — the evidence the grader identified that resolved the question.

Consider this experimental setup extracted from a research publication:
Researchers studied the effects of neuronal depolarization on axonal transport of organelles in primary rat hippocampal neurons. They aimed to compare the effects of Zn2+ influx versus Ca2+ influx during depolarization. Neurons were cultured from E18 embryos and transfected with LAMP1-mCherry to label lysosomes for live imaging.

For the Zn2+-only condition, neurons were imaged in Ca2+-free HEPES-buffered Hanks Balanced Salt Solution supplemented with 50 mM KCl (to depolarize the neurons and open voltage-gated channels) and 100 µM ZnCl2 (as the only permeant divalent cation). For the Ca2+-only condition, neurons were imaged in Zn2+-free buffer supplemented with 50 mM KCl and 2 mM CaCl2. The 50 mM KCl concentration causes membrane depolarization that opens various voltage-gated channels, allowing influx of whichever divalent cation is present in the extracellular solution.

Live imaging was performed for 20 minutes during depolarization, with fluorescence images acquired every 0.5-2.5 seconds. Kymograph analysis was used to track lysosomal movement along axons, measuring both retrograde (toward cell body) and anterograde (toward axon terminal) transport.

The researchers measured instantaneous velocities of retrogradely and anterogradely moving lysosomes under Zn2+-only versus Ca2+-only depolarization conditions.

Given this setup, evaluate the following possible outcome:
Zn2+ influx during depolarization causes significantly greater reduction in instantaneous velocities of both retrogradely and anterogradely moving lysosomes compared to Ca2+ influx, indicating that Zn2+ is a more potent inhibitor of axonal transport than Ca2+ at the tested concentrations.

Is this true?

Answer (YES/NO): YES